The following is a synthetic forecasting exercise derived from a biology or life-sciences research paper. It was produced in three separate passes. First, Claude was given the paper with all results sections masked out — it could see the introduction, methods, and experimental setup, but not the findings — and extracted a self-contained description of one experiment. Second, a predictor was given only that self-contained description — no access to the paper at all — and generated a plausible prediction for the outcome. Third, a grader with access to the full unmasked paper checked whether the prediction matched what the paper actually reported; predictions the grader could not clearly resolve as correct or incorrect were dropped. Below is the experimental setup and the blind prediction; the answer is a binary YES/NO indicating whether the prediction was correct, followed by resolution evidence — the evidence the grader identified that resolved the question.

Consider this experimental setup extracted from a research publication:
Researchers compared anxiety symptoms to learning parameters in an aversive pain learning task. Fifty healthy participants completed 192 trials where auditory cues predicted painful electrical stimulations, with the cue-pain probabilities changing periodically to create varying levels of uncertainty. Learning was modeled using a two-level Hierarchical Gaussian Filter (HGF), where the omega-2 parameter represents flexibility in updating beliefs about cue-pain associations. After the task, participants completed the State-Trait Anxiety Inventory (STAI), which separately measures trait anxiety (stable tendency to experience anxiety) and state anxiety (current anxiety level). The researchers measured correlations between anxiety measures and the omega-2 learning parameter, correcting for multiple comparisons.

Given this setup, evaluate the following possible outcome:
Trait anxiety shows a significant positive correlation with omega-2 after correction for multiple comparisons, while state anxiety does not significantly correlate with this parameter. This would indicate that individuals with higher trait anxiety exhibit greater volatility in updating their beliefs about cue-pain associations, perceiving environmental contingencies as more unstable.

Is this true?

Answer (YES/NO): NO